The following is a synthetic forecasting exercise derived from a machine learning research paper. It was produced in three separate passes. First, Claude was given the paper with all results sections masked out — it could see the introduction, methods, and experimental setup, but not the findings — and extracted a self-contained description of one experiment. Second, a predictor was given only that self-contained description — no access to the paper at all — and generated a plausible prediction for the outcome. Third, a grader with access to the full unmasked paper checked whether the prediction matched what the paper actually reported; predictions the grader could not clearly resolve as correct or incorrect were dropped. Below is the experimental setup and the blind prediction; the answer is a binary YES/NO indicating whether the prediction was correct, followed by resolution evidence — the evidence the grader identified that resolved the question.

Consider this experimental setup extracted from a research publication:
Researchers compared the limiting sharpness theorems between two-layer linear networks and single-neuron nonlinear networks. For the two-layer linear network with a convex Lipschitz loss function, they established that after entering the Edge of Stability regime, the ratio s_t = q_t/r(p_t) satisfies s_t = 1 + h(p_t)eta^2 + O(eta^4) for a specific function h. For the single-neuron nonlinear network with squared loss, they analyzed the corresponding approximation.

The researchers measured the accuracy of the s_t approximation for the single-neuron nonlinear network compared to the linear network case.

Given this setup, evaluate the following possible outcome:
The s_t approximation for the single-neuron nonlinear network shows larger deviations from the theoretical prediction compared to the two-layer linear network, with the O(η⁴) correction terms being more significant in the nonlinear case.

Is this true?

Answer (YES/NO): NO